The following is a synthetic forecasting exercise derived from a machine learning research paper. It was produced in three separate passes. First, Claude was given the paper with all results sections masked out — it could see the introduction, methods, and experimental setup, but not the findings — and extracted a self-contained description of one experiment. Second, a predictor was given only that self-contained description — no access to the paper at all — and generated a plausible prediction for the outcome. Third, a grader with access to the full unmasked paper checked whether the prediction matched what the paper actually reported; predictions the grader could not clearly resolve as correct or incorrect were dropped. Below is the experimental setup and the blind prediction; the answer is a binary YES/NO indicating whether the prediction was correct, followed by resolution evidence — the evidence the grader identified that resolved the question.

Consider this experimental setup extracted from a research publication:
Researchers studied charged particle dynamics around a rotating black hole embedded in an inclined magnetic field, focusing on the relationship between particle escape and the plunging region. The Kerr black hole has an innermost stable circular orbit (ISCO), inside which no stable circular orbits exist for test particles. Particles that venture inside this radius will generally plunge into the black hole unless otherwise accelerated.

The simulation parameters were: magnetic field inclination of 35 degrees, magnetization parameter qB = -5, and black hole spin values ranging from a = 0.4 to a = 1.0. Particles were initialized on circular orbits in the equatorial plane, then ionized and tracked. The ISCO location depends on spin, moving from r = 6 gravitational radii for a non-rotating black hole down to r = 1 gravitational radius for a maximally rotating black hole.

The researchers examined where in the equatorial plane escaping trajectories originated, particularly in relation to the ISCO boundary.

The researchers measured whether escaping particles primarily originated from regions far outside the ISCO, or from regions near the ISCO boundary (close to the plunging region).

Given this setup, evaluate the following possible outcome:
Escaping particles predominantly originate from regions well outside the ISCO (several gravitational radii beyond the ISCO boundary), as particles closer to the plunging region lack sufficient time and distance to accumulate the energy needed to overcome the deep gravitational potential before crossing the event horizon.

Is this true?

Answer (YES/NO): NO